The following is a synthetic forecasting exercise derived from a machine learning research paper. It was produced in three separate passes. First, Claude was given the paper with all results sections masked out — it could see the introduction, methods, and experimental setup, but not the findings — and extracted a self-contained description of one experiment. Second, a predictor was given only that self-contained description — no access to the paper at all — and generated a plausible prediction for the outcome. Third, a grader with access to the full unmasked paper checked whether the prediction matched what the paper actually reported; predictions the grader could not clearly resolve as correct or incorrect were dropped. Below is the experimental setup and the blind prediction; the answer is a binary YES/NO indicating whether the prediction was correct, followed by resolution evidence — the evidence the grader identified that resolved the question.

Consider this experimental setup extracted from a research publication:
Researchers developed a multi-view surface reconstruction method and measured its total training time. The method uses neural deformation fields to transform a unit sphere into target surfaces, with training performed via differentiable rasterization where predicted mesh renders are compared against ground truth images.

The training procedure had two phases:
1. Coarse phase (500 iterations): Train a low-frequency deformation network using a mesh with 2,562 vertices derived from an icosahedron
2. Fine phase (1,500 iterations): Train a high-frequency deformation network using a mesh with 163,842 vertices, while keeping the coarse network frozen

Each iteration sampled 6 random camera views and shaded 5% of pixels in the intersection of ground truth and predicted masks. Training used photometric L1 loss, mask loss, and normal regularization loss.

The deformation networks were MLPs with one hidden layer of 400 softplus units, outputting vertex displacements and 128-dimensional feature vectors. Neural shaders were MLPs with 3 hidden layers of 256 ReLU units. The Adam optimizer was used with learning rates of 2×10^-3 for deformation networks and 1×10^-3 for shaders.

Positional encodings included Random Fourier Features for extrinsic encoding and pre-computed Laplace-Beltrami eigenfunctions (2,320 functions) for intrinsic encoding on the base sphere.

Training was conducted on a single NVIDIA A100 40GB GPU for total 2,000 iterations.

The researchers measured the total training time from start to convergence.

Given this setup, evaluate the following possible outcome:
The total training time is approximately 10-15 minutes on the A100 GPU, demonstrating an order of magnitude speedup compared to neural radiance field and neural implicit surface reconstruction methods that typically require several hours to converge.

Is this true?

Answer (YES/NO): NO